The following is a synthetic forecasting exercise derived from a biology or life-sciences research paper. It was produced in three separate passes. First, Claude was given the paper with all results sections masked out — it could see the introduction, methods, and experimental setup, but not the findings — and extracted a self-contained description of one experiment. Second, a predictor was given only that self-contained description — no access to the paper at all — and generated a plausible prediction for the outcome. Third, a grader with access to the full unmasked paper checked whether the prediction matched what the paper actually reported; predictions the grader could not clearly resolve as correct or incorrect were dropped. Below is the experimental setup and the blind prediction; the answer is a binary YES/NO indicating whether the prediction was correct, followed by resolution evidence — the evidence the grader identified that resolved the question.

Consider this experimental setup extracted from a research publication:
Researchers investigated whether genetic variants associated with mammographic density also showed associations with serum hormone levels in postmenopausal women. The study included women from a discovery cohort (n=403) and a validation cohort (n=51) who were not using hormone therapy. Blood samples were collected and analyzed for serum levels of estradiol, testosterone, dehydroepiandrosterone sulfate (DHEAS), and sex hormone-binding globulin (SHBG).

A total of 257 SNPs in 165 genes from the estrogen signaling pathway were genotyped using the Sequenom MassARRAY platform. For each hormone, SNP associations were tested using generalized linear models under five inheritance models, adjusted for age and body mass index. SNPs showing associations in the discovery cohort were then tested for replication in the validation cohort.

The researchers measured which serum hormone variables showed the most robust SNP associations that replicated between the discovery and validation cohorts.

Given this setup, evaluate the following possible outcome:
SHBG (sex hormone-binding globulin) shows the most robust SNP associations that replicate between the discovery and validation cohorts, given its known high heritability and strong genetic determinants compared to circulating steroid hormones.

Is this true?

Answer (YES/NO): NO